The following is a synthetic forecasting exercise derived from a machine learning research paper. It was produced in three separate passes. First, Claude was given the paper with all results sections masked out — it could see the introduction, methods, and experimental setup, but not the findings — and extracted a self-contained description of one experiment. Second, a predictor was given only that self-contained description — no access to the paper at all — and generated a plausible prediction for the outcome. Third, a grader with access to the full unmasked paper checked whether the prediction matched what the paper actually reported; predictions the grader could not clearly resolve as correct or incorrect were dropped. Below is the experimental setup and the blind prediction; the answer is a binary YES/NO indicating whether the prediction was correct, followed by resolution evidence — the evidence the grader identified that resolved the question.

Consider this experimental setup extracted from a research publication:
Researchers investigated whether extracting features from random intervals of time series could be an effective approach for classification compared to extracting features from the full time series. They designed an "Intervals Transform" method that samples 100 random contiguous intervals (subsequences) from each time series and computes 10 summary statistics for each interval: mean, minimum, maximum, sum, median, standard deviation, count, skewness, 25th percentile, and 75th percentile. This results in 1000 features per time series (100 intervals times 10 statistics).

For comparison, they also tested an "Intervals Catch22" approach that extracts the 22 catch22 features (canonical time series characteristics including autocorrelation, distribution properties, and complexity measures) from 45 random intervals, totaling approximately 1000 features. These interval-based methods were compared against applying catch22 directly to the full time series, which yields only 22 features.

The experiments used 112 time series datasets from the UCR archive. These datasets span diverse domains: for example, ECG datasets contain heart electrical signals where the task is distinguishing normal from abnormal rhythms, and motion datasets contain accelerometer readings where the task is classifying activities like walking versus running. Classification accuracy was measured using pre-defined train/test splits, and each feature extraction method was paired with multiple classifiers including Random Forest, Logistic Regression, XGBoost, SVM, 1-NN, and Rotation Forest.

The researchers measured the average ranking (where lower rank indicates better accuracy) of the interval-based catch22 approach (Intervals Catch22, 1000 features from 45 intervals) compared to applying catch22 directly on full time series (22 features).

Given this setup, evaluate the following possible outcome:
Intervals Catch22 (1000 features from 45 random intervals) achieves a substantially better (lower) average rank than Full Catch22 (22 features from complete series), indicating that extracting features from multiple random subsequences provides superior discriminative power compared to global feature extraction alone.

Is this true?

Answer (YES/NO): YES